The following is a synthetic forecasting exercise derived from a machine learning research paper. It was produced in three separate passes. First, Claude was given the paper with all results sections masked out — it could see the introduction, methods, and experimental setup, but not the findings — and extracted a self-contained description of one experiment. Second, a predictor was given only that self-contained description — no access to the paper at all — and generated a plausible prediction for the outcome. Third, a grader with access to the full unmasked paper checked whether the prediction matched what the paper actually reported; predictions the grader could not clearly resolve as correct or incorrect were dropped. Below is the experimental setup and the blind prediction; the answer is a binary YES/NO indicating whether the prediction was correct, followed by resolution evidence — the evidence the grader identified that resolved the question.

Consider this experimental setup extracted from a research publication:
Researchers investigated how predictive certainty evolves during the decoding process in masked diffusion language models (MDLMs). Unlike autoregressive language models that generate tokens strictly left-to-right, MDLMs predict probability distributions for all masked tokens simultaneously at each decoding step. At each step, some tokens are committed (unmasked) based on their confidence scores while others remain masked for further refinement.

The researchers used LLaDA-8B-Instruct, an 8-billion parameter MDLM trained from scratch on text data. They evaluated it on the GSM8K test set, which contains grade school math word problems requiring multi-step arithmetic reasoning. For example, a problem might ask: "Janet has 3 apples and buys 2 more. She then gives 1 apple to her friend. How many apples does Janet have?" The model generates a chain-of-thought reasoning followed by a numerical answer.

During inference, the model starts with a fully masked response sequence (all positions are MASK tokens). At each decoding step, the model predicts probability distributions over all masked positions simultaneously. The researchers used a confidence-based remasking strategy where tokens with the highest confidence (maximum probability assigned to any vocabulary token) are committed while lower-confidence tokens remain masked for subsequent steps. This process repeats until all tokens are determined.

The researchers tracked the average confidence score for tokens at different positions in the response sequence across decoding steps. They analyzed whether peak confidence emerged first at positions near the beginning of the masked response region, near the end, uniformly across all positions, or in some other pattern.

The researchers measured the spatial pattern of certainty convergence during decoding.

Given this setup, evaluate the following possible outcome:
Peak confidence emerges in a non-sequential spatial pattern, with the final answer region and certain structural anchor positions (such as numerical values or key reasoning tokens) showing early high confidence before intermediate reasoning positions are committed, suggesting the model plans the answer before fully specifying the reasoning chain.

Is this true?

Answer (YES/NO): NO